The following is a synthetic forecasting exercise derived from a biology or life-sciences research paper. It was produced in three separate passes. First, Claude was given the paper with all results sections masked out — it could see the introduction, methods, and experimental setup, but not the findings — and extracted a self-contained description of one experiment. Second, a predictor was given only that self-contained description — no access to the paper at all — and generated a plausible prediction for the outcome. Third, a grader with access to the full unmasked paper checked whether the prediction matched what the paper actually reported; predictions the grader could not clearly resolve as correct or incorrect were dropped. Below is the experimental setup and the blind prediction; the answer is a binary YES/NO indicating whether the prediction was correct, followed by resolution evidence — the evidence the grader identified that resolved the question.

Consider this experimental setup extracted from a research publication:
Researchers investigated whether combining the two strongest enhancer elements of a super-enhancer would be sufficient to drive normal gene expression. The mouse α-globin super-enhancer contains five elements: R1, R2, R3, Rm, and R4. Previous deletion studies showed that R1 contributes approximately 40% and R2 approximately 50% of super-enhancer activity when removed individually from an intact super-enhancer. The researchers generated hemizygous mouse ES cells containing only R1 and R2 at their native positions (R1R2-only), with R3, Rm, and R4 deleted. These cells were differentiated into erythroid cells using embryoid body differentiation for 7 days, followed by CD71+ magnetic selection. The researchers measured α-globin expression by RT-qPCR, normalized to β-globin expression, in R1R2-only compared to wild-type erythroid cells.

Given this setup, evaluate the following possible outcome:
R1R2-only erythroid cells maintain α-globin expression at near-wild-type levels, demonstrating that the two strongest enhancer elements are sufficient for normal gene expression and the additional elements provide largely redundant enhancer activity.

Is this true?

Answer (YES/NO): NO